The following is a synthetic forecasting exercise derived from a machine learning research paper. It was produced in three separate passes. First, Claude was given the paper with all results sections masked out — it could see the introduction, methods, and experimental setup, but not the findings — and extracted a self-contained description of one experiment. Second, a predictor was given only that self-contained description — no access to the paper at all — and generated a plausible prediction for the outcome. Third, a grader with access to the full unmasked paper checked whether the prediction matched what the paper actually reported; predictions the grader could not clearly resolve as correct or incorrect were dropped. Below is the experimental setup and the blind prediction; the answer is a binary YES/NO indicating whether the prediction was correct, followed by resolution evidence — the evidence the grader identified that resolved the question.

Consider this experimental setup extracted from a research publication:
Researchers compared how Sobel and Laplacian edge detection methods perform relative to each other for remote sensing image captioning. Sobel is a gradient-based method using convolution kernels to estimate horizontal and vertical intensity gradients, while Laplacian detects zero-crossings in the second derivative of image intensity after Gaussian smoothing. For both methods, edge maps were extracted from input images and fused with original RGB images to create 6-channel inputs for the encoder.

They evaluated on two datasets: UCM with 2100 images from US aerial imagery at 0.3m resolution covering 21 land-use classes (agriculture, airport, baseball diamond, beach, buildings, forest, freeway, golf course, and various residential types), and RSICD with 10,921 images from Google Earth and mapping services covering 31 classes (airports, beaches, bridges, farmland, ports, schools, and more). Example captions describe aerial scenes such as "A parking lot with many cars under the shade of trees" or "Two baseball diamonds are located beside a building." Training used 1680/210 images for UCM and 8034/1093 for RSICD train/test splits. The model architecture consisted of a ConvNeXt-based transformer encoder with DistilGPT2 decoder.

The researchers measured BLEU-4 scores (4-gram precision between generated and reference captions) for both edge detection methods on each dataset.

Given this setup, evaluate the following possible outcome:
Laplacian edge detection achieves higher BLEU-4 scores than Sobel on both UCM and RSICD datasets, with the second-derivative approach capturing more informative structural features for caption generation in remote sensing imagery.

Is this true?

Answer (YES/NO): YES